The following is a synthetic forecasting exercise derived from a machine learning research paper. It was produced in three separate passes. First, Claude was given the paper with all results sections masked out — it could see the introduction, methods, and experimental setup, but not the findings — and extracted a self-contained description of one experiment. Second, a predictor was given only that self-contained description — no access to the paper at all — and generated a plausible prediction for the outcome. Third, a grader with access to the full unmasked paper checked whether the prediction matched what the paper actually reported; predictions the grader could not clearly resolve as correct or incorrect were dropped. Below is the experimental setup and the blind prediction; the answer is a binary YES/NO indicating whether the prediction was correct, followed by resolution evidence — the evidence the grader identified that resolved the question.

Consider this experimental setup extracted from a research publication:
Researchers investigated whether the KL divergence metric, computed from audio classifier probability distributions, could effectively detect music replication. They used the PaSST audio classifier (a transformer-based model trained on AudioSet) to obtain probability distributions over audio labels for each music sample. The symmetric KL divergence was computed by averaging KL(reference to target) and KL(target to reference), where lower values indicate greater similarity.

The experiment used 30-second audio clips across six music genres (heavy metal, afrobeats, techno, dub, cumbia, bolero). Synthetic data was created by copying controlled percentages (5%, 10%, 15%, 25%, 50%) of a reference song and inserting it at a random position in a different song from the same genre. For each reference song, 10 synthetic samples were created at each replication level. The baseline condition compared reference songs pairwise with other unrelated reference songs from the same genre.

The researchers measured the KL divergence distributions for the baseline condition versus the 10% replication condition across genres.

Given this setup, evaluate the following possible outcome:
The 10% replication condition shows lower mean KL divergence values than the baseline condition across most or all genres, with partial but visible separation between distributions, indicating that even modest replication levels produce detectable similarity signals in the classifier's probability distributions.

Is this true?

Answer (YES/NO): NO